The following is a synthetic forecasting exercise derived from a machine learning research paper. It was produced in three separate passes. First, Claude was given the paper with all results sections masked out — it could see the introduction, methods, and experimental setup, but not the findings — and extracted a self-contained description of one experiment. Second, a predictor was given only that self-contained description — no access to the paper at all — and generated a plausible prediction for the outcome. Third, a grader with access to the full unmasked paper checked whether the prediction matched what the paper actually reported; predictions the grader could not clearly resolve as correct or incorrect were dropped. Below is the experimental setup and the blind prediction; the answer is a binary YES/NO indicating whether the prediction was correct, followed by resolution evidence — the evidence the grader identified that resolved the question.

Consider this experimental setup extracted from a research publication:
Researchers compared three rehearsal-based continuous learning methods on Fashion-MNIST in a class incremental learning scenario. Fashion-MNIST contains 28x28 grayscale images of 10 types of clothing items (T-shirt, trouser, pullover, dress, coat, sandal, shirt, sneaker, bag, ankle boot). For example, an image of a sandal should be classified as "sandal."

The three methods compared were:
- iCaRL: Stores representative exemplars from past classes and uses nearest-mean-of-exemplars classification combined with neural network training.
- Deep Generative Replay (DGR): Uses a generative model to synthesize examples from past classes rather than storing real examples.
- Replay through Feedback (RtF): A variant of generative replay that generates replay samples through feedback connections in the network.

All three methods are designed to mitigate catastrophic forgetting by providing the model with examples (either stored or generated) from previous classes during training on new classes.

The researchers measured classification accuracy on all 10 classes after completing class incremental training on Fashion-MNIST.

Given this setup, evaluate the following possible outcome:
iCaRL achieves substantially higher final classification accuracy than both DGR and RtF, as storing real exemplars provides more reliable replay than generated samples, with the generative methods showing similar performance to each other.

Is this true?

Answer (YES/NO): YES